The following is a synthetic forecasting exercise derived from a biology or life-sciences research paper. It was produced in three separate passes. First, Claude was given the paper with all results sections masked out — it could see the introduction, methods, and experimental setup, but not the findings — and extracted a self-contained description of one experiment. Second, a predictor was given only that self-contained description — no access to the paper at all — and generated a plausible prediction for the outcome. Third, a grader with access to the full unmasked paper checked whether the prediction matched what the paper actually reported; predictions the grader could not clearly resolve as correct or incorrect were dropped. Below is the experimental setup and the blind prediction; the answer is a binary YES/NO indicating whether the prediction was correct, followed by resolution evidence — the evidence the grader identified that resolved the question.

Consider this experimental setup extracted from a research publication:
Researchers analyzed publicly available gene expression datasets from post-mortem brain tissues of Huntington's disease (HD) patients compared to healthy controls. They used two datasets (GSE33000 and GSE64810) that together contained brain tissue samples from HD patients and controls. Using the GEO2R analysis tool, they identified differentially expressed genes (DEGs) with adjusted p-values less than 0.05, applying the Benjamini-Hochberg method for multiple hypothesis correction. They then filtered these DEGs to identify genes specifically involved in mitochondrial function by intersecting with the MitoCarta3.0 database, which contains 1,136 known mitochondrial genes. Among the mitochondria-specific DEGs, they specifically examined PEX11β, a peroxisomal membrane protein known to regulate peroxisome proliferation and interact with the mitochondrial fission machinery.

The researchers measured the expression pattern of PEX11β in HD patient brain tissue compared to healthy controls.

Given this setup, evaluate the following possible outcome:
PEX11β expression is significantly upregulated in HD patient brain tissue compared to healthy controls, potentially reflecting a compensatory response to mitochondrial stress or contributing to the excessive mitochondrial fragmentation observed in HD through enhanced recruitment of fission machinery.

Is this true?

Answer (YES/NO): NO